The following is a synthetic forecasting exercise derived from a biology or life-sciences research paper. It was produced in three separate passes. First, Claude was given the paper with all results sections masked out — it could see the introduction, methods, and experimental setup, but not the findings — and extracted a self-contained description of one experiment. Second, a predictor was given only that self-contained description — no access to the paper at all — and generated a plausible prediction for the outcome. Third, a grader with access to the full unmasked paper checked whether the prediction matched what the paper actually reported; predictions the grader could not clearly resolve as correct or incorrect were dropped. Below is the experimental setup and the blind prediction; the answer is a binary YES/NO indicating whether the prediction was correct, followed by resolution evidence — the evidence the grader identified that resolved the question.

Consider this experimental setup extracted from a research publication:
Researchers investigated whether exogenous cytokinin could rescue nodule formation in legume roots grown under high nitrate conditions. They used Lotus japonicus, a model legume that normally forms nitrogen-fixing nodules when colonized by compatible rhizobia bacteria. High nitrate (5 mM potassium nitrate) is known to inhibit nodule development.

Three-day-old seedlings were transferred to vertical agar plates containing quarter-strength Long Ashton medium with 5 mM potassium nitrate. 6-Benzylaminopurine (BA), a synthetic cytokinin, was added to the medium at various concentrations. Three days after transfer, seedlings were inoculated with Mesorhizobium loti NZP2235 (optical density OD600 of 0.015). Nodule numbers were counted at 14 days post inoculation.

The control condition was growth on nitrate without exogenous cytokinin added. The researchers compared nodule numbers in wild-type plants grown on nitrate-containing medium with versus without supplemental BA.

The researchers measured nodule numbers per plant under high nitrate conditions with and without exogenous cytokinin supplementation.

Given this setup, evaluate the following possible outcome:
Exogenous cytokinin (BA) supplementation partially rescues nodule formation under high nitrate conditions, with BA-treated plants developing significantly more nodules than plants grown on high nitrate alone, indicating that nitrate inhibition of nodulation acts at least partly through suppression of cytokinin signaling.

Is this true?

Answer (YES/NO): NO